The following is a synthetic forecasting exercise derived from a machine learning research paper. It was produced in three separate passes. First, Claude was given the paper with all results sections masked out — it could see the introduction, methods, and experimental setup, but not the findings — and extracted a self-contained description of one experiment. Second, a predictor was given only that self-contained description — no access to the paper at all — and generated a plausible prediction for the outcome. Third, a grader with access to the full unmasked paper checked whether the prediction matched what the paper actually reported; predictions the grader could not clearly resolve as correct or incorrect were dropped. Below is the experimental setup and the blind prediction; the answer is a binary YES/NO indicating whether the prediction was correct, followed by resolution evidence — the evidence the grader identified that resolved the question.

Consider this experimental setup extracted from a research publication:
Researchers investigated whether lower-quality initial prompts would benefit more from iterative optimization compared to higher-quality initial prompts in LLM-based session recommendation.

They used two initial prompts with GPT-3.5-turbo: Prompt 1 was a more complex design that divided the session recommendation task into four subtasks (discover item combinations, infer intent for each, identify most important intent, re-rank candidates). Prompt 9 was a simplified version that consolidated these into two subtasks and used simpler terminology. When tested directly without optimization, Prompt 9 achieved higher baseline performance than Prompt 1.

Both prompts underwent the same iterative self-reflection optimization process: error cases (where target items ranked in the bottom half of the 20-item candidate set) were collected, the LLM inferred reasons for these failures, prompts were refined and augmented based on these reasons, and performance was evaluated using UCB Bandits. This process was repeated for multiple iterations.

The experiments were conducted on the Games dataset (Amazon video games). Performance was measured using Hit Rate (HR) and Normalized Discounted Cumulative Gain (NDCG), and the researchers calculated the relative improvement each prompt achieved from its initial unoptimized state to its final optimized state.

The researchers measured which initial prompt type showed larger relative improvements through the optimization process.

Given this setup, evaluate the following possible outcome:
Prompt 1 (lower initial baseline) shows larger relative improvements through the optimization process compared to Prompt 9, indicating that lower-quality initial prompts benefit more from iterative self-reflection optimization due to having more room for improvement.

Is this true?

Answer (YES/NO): YES